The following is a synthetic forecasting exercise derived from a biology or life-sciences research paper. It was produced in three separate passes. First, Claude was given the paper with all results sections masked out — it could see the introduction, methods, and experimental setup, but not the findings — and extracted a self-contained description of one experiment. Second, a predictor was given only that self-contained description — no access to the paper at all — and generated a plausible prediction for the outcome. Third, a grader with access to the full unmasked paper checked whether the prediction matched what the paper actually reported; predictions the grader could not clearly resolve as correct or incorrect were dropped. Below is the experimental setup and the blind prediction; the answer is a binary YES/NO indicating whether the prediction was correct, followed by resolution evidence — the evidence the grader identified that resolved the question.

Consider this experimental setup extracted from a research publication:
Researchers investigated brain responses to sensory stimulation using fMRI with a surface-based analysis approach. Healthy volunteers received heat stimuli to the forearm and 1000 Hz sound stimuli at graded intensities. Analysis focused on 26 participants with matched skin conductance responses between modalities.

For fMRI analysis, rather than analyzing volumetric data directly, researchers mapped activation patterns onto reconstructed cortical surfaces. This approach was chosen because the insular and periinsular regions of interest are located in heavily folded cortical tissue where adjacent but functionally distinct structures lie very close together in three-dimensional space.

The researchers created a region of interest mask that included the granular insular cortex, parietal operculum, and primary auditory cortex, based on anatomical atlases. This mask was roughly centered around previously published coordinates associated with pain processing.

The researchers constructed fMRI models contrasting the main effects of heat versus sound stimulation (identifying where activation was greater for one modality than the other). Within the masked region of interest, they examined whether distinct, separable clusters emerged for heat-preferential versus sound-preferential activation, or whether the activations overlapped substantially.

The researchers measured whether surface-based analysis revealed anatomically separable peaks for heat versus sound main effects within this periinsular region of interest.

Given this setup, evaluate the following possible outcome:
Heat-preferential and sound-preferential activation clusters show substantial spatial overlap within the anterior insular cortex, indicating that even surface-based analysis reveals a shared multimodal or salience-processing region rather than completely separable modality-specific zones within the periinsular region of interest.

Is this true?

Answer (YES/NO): NO